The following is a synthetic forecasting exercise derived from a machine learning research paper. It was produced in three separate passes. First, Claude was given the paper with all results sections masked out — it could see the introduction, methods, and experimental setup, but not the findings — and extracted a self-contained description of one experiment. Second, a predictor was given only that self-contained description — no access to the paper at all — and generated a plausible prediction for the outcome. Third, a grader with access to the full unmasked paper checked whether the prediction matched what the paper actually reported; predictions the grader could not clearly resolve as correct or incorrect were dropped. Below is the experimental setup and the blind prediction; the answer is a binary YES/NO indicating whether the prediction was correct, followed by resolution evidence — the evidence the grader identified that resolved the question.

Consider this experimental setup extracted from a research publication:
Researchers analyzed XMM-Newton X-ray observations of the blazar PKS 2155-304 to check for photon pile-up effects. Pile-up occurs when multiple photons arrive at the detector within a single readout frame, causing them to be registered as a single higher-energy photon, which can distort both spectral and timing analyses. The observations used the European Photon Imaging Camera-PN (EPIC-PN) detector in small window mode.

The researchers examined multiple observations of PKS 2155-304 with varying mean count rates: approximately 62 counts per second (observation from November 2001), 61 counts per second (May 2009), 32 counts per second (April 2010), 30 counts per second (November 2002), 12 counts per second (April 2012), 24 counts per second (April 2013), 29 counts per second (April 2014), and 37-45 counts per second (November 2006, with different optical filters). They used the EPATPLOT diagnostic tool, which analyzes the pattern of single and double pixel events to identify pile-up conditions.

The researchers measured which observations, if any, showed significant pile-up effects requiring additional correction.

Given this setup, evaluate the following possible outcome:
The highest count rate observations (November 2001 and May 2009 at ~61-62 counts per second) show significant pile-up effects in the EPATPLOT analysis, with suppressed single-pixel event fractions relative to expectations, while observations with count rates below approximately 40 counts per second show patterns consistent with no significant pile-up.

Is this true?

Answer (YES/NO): NO